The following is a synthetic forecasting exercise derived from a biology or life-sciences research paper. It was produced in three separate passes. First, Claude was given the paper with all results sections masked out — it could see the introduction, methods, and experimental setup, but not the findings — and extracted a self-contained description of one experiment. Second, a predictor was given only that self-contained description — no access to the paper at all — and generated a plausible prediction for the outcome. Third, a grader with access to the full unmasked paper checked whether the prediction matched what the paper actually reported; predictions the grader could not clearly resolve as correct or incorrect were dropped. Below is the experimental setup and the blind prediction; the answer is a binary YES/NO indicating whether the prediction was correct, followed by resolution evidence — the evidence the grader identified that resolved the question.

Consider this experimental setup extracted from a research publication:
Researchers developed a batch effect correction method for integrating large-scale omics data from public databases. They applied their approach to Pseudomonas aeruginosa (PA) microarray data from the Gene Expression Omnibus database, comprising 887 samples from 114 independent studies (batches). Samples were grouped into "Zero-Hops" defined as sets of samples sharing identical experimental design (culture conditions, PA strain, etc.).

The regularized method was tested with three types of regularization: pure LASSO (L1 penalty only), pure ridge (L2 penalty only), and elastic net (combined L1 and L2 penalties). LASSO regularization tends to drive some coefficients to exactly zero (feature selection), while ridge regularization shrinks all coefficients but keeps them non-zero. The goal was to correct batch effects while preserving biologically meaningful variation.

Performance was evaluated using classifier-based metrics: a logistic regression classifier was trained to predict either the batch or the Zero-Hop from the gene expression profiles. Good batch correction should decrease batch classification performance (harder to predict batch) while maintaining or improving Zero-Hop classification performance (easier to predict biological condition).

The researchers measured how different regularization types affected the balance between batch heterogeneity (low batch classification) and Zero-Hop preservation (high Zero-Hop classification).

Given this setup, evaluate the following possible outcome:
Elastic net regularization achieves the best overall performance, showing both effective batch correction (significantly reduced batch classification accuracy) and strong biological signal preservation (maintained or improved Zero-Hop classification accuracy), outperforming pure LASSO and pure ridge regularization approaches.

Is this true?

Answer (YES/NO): NO